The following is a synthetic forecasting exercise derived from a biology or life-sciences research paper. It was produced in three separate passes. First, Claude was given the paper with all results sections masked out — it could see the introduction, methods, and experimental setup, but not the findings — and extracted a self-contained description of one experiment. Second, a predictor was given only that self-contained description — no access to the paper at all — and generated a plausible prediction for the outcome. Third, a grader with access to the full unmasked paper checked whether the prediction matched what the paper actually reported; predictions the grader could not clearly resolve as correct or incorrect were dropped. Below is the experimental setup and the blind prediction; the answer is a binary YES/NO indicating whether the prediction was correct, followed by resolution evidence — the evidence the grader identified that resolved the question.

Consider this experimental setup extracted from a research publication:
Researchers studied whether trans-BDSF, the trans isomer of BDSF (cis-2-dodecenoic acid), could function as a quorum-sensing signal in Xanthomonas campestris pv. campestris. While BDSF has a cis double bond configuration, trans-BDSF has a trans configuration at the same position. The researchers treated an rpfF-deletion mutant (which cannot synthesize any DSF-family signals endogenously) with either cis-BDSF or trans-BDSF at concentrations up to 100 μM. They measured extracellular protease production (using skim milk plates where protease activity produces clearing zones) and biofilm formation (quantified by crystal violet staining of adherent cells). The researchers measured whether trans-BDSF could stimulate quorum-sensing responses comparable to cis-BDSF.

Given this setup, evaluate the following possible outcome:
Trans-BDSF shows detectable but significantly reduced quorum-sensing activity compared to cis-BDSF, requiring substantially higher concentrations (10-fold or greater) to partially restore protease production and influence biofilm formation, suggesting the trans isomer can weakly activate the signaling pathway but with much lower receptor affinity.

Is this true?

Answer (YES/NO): NO